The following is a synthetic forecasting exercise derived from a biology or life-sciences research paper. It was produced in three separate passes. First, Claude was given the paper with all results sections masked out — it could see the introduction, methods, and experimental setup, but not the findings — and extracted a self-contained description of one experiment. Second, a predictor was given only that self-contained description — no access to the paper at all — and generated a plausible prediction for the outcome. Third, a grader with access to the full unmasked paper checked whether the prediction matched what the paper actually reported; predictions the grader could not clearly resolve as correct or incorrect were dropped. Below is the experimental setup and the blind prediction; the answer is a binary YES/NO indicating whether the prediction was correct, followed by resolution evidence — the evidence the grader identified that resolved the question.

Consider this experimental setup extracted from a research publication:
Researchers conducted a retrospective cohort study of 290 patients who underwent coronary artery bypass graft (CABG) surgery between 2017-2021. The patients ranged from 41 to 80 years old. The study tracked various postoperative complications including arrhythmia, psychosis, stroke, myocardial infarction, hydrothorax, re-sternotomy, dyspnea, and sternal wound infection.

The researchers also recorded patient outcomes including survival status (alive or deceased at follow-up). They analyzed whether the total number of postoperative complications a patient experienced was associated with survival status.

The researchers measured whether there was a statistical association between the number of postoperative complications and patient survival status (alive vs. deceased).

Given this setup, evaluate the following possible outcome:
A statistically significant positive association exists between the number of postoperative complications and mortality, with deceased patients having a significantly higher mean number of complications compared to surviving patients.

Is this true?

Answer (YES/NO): NO